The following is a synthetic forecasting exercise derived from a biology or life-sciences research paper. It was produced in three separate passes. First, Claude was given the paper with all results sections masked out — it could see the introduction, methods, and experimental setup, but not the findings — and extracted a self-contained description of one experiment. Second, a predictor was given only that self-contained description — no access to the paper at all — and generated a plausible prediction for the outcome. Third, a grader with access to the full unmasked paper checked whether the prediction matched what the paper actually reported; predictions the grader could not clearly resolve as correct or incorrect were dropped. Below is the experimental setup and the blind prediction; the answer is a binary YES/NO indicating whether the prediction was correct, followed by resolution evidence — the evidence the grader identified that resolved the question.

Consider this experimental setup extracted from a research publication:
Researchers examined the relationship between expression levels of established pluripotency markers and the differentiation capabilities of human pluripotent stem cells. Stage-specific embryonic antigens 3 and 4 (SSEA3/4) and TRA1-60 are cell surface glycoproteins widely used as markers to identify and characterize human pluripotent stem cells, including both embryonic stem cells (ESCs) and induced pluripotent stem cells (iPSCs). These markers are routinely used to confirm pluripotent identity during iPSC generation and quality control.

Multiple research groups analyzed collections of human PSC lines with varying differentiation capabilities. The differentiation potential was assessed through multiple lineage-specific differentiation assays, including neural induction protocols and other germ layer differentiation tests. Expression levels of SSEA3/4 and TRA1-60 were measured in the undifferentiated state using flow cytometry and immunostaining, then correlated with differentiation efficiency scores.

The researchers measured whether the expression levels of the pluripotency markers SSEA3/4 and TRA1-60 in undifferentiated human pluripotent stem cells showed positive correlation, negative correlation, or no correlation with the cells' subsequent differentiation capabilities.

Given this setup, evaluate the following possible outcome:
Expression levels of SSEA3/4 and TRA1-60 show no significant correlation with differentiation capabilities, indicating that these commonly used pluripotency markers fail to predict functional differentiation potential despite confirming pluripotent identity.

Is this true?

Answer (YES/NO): NO